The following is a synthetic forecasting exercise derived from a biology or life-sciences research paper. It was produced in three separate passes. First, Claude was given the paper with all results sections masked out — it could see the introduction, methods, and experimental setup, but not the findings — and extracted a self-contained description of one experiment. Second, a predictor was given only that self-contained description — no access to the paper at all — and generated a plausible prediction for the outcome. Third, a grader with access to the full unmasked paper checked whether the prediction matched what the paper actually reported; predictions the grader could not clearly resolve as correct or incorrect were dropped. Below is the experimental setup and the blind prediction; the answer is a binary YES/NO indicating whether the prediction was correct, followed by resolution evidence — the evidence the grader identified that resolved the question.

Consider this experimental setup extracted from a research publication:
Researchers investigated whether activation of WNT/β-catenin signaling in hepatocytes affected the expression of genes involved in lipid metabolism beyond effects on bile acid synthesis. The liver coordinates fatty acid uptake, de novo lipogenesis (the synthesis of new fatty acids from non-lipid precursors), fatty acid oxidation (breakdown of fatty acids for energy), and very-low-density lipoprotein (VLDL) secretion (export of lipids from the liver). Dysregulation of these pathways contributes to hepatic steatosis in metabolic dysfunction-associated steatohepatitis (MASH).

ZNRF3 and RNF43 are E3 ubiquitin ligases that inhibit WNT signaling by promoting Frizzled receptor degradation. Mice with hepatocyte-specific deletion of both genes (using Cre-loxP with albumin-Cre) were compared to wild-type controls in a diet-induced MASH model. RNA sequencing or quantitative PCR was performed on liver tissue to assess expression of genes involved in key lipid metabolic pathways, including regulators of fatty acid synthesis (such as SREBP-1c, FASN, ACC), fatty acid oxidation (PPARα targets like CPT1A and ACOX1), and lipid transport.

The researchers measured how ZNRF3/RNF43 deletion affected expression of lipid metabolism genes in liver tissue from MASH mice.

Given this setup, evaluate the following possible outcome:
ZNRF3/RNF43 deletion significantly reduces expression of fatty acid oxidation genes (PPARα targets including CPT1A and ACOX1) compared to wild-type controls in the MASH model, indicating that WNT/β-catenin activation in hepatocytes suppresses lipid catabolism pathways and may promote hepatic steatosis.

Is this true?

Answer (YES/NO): NO